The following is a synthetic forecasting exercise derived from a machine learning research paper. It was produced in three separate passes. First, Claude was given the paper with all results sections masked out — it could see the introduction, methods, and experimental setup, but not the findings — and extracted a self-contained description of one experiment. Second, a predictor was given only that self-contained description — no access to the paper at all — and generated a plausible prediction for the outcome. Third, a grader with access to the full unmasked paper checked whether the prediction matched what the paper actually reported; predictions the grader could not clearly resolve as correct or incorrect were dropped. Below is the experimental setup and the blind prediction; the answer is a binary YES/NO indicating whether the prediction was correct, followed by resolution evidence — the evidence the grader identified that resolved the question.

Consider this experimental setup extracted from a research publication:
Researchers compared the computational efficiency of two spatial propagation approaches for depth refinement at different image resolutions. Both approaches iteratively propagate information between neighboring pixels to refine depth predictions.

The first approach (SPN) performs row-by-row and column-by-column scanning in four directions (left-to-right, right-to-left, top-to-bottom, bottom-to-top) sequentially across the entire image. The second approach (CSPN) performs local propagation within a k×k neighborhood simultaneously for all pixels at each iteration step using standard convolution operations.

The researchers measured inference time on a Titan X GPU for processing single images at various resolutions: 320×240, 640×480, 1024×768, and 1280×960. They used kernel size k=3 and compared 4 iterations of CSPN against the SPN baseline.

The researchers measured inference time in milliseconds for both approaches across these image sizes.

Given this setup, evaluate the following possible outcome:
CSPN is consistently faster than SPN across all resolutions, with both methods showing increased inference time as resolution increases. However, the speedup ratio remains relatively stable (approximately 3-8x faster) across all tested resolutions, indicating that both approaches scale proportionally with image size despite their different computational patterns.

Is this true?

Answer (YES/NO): NO